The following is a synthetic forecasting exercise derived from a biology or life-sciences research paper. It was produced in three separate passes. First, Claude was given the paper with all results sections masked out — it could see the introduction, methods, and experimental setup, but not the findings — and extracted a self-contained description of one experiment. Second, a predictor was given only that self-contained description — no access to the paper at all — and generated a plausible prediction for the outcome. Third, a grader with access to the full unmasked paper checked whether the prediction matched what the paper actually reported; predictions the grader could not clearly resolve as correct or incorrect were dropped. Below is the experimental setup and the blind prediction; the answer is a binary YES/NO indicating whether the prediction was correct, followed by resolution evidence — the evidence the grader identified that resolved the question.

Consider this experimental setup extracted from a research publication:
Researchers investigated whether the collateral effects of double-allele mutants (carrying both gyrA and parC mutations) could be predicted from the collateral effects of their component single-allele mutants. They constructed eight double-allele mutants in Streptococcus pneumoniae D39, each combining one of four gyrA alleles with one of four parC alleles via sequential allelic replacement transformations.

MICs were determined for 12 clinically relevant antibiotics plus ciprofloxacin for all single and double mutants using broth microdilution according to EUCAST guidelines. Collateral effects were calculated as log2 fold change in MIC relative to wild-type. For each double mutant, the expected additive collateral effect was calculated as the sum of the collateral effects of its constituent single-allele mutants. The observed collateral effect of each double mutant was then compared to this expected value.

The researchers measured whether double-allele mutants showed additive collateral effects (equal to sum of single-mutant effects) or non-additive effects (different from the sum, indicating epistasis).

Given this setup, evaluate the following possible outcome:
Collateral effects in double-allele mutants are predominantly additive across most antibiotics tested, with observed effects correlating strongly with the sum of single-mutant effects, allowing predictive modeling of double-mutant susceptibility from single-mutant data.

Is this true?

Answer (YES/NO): NO